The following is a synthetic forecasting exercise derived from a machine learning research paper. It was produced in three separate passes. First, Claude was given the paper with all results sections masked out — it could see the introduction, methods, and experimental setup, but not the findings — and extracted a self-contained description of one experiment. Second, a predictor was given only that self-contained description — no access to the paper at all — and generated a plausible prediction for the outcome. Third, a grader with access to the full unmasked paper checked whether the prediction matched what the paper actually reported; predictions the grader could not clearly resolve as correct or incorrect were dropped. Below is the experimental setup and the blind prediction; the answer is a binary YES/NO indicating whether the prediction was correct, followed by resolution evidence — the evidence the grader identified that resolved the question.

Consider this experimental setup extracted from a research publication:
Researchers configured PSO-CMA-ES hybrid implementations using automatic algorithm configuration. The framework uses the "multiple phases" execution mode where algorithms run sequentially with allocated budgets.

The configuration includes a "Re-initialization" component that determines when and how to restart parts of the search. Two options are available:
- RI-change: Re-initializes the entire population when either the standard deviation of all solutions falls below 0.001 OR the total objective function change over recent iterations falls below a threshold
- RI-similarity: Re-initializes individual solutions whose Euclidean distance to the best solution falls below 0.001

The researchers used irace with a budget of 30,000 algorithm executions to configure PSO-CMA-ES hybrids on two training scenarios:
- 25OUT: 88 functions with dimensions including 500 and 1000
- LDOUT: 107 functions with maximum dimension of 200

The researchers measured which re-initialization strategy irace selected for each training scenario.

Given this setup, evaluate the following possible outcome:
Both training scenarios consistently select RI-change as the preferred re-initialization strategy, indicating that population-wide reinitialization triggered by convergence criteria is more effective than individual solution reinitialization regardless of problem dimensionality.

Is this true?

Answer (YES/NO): NO